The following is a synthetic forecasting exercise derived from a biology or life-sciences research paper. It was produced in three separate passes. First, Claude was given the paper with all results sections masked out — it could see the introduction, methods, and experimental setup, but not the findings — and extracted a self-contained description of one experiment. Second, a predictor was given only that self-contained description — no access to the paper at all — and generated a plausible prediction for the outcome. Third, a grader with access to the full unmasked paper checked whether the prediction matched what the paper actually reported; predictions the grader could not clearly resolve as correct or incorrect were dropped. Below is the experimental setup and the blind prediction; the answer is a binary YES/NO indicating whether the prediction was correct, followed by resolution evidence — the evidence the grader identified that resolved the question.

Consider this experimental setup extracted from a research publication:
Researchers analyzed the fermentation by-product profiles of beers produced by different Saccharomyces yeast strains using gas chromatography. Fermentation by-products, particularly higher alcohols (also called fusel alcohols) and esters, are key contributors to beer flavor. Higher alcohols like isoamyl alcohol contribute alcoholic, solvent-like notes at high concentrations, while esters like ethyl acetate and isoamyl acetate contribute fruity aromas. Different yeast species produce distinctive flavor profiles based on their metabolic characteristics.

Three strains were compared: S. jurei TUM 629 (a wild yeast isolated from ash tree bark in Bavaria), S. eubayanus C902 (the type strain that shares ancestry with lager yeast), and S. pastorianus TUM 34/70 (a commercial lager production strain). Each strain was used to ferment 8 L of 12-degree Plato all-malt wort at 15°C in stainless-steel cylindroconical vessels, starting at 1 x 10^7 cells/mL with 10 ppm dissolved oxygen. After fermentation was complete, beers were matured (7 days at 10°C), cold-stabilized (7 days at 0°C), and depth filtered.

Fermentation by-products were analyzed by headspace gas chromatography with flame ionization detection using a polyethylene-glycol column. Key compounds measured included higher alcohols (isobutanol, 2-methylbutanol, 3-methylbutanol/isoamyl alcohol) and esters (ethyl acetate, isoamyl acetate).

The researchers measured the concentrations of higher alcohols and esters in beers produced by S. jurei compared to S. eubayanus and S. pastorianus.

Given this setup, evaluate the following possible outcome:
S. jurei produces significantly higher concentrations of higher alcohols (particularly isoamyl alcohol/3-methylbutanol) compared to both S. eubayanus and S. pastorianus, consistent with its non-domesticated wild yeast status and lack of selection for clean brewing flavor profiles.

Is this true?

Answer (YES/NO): NO